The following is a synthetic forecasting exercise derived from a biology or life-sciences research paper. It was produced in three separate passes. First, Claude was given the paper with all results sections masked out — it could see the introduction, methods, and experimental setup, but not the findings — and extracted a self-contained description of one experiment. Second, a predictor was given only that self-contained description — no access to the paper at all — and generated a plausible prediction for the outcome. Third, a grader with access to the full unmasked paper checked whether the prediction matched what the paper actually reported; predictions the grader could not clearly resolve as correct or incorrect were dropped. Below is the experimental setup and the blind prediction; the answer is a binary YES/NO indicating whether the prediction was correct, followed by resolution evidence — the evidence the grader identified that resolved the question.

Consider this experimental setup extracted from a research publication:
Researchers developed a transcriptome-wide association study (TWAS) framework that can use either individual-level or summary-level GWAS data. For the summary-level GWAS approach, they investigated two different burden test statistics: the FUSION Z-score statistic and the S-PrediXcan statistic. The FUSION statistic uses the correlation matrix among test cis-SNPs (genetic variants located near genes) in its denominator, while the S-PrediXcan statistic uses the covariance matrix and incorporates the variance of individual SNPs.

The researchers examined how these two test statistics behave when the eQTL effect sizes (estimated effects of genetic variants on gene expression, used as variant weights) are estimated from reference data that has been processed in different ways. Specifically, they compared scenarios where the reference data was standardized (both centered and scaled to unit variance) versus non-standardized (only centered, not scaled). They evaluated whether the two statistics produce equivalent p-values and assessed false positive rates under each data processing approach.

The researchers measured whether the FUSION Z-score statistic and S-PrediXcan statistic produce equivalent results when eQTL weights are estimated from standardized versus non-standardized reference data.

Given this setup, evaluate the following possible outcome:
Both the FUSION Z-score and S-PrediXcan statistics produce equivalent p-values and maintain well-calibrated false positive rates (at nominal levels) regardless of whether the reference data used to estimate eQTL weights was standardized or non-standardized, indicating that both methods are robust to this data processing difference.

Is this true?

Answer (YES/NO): NO